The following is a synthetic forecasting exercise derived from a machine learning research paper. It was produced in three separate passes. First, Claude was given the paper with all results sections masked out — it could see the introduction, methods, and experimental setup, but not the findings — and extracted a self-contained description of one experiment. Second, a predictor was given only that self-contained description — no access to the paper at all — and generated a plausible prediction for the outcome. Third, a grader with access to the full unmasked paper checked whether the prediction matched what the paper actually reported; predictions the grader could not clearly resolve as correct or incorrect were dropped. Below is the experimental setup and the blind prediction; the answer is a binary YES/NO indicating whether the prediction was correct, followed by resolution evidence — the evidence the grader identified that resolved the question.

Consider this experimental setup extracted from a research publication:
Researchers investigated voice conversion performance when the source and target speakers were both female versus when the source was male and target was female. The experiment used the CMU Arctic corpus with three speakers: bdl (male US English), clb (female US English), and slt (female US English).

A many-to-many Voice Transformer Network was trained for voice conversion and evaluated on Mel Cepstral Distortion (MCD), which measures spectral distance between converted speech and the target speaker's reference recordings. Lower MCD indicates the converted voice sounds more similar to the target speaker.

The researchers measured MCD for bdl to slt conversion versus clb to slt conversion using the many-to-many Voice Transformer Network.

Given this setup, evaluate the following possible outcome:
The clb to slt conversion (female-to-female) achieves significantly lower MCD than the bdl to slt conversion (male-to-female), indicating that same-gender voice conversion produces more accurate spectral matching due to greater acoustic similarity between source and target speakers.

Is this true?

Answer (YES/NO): NO